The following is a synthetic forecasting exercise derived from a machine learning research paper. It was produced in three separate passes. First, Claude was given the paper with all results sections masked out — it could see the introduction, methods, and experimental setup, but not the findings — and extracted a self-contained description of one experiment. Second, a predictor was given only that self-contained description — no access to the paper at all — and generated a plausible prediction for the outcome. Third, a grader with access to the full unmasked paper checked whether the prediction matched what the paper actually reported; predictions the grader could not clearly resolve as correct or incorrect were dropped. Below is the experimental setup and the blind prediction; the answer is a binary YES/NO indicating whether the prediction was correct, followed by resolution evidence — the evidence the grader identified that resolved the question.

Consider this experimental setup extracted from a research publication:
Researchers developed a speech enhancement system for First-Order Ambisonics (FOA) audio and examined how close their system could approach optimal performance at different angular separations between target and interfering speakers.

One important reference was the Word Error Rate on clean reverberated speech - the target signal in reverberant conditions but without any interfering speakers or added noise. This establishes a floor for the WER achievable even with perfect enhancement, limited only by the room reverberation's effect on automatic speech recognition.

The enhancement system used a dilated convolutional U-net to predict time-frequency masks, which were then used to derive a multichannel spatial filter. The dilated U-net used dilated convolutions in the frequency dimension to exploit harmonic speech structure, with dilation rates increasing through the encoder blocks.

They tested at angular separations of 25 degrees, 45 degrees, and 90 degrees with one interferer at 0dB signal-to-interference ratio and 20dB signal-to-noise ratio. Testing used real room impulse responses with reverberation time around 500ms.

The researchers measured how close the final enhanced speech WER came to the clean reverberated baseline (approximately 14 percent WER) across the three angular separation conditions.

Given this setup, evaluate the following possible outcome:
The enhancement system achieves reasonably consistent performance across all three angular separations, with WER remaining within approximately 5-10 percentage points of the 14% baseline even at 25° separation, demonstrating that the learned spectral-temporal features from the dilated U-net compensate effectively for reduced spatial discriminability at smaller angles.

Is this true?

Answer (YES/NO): NO